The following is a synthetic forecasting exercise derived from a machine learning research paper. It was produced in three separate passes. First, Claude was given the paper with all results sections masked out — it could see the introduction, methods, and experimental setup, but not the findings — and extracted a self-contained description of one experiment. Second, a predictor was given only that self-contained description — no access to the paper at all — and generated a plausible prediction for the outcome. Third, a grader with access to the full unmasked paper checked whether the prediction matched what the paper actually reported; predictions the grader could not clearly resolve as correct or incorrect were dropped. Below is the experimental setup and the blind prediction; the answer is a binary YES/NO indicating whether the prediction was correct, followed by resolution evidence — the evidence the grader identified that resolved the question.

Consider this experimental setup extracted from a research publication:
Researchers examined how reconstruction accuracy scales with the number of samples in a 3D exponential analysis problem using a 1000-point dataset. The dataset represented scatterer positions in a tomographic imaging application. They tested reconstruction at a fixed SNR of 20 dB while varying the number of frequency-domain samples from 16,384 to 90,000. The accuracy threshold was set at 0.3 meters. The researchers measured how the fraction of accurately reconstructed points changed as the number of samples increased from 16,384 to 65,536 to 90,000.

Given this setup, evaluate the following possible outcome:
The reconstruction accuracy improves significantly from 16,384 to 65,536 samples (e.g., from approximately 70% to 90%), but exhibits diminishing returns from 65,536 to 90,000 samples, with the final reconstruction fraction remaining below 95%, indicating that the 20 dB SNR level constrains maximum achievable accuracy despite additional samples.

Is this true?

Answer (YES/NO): NO